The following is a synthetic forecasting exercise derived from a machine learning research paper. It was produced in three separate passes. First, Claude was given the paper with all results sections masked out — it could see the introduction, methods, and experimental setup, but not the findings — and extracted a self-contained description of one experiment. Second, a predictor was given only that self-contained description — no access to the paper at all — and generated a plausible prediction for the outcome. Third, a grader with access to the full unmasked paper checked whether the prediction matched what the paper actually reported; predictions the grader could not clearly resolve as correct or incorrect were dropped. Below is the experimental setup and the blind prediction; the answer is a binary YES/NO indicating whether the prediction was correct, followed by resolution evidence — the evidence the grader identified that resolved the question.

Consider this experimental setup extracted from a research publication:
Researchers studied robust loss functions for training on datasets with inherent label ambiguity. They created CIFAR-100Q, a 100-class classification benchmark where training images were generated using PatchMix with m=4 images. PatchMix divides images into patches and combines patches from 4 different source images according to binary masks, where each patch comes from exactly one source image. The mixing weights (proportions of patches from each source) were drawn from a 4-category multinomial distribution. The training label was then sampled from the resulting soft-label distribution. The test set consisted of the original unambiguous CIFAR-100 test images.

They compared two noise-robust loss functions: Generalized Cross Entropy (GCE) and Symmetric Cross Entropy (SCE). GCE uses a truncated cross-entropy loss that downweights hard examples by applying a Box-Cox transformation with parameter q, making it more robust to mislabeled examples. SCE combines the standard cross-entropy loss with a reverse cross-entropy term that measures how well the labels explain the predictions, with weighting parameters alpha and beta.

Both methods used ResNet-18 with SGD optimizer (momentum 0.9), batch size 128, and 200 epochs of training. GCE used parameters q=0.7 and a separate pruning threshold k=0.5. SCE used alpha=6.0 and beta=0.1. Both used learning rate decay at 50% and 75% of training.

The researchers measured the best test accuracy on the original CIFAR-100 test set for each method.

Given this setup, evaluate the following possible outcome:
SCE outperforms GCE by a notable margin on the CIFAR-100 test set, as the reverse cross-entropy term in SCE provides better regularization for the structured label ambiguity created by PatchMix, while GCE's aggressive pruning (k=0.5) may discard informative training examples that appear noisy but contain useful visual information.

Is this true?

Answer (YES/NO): YES